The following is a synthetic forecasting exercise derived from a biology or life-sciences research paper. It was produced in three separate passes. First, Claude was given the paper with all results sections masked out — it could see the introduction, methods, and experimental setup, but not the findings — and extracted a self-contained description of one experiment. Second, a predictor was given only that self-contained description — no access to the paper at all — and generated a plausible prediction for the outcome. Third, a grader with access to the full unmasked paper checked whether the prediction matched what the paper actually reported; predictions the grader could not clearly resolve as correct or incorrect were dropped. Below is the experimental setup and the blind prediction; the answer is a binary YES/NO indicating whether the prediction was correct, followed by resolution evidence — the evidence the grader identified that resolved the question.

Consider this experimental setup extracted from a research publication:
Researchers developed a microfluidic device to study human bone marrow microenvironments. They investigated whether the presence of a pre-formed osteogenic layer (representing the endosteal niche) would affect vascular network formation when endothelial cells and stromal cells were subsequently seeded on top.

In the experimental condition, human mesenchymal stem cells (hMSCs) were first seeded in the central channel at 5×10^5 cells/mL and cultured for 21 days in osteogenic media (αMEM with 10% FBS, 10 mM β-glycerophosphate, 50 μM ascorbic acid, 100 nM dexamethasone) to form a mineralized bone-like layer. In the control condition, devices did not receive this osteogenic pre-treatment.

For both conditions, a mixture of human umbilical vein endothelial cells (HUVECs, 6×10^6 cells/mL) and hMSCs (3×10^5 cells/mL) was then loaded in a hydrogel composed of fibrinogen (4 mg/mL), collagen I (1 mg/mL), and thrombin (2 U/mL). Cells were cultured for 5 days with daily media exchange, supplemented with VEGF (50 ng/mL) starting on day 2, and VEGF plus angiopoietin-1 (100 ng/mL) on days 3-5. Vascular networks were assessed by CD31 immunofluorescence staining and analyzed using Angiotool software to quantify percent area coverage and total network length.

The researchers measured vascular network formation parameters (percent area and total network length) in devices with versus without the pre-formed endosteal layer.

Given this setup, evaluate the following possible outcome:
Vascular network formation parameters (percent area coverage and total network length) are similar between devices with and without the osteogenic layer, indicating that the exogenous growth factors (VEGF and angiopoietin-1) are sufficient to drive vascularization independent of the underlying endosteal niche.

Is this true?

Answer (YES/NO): YES